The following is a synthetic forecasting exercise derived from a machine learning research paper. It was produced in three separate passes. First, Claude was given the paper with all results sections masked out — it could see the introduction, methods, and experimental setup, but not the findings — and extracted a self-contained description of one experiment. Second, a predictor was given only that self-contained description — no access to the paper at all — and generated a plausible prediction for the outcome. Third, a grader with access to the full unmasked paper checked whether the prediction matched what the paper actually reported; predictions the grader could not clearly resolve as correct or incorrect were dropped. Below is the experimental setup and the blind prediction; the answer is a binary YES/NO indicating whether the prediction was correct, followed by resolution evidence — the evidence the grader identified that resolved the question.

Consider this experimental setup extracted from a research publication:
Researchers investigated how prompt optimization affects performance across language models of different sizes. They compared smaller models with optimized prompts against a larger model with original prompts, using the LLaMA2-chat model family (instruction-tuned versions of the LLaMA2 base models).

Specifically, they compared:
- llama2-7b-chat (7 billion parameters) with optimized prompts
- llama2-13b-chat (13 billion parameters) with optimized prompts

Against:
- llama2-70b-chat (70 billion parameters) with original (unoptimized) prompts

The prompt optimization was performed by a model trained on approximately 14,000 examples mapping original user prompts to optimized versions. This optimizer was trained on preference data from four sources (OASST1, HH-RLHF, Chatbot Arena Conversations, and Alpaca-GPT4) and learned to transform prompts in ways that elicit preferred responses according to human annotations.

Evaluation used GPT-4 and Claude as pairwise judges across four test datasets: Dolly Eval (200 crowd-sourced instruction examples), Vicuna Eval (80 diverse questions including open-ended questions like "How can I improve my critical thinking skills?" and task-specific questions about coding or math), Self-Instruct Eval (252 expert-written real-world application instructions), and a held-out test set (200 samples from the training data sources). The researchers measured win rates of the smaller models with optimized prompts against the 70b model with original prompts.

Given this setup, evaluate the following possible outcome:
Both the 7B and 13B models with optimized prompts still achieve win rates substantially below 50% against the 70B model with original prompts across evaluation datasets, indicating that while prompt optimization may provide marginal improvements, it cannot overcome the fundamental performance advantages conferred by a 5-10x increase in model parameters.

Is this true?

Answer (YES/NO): NO